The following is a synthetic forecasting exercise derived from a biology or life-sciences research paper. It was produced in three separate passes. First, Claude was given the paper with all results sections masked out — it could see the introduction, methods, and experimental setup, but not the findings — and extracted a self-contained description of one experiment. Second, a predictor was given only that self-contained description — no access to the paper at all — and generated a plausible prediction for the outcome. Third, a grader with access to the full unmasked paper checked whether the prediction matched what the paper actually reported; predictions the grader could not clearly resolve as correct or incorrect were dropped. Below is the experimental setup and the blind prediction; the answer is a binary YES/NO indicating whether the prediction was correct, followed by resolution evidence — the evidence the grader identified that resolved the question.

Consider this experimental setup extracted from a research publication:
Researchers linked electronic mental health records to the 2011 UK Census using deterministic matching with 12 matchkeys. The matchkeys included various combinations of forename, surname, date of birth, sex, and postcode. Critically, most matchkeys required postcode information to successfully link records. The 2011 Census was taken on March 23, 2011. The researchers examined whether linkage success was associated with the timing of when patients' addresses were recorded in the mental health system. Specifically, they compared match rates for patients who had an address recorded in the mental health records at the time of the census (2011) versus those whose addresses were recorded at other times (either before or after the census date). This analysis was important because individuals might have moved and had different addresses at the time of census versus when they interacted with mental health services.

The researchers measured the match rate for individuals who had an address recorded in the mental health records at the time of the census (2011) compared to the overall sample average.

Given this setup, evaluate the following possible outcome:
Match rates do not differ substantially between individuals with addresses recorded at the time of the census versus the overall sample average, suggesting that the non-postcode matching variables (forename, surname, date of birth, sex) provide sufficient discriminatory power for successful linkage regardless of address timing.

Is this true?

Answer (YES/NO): NO